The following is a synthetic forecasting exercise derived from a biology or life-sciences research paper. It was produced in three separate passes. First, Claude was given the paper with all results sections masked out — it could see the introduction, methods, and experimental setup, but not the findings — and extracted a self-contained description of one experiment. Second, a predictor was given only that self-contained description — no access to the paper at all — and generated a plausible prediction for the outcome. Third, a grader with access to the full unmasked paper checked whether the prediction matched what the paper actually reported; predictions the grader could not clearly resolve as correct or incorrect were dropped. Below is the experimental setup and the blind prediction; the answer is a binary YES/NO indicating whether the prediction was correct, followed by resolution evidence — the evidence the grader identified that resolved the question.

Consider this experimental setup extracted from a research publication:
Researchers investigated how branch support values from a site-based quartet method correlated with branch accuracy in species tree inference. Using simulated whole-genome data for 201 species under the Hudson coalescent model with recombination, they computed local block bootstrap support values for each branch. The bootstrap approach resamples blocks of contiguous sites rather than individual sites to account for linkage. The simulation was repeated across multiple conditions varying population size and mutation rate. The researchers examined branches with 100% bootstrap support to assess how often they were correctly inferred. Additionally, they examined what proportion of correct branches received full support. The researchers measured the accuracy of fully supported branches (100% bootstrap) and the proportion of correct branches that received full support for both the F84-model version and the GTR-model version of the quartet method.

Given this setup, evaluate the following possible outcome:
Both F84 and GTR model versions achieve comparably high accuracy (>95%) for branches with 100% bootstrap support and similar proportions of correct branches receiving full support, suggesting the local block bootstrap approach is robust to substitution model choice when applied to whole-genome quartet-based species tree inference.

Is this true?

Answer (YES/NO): NO